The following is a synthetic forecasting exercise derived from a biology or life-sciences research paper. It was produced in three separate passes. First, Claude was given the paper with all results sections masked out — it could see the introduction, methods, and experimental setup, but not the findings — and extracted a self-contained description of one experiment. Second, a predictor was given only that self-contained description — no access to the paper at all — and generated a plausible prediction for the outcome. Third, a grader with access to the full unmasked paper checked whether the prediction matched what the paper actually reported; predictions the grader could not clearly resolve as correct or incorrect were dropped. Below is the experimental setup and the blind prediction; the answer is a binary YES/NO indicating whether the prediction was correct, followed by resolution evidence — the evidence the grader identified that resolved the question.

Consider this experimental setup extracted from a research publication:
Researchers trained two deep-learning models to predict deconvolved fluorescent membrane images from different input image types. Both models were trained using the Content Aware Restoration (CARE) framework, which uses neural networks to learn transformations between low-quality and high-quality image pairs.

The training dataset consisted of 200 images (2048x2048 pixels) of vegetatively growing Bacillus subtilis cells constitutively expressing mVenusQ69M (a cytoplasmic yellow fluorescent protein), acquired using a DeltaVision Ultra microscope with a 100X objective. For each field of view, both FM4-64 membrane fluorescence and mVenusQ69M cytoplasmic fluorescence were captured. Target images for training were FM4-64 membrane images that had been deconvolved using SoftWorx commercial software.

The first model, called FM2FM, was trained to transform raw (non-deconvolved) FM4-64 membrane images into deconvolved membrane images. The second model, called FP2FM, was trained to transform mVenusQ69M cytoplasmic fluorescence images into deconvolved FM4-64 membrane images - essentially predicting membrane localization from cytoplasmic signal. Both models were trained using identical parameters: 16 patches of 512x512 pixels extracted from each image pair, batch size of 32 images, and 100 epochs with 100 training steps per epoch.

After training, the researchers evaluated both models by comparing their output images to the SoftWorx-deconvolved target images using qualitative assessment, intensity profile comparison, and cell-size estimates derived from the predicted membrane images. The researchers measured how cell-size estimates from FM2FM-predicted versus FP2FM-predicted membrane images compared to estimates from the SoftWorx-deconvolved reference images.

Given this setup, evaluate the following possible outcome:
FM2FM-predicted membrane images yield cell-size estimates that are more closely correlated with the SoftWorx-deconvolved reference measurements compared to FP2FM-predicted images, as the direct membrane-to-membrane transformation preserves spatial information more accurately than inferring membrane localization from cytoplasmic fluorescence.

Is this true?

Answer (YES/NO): NO